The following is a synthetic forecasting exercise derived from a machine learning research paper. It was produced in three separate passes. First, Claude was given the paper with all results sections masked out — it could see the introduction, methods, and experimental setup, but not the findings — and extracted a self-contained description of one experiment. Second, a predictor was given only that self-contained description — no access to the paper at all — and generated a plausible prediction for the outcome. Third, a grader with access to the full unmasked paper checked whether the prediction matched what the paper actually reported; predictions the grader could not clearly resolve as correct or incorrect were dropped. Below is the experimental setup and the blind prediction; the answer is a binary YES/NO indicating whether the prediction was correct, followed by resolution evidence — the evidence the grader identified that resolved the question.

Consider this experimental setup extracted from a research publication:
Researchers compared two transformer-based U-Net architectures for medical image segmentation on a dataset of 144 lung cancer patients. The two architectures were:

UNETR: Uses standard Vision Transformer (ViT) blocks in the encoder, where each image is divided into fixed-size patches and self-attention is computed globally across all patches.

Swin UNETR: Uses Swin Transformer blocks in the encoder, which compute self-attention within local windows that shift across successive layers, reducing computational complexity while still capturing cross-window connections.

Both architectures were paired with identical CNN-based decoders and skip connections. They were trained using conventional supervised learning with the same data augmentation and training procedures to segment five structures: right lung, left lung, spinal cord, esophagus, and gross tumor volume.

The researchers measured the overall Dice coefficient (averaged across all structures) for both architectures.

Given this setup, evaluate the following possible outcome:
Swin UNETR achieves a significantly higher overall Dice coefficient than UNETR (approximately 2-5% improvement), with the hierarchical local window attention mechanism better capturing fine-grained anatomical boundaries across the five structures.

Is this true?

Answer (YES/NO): NO